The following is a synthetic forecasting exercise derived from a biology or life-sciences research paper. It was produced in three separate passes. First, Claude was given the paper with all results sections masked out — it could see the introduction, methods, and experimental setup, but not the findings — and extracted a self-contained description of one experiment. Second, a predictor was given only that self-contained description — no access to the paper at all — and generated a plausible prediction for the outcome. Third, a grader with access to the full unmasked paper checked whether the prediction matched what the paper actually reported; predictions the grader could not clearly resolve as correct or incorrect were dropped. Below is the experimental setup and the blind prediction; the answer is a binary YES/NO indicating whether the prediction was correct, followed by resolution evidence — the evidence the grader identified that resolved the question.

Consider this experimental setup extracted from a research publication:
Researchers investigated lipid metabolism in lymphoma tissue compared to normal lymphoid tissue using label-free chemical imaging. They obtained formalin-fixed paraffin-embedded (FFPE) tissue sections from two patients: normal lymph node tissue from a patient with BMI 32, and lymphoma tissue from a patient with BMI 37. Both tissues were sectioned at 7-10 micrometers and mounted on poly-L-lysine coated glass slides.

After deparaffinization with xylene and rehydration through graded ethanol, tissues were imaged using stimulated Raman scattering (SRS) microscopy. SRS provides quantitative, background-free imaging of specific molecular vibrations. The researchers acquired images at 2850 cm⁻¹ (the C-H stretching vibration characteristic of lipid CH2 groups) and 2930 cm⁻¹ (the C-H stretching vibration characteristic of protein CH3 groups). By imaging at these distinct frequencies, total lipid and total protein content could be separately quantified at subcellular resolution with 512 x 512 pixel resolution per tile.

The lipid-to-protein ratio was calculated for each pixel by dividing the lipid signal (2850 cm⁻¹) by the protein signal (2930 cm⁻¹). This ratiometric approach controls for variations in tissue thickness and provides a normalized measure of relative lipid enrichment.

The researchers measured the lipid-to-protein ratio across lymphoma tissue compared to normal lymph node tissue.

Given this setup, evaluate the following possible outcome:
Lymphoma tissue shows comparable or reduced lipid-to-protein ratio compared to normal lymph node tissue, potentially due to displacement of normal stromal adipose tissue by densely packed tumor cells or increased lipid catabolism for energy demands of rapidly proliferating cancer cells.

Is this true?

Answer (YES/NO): NO